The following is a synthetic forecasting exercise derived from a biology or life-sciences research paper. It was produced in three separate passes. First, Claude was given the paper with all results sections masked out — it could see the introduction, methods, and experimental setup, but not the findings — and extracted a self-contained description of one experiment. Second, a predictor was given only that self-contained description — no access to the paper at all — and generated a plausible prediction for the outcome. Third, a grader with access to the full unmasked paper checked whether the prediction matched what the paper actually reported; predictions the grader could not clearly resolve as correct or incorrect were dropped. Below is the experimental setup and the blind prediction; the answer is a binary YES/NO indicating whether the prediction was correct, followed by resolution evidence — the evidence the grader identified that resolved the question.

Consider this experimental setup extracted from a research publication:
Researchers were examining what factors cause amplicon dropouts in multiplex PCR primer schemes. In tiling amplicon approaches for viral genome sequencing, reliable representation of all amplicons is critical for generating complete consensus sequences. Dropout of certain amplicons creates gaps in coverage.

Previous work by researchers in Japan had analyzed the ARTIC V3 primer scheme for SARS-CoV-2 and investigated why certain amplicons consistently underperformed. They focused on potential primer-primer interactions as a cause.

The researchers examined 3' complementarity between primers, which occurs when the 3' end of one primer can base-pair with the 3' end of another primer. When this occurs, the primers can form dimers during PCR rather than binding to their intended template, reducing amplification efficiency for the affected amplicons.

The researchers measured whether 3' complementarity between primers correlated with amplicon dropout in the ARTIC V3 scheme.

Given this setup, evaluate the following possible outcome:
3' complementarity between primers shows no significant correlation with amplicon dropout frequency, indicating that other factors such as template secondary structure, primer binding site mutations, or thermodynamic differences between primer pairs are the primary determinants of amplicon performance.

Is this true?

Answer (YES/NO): NO